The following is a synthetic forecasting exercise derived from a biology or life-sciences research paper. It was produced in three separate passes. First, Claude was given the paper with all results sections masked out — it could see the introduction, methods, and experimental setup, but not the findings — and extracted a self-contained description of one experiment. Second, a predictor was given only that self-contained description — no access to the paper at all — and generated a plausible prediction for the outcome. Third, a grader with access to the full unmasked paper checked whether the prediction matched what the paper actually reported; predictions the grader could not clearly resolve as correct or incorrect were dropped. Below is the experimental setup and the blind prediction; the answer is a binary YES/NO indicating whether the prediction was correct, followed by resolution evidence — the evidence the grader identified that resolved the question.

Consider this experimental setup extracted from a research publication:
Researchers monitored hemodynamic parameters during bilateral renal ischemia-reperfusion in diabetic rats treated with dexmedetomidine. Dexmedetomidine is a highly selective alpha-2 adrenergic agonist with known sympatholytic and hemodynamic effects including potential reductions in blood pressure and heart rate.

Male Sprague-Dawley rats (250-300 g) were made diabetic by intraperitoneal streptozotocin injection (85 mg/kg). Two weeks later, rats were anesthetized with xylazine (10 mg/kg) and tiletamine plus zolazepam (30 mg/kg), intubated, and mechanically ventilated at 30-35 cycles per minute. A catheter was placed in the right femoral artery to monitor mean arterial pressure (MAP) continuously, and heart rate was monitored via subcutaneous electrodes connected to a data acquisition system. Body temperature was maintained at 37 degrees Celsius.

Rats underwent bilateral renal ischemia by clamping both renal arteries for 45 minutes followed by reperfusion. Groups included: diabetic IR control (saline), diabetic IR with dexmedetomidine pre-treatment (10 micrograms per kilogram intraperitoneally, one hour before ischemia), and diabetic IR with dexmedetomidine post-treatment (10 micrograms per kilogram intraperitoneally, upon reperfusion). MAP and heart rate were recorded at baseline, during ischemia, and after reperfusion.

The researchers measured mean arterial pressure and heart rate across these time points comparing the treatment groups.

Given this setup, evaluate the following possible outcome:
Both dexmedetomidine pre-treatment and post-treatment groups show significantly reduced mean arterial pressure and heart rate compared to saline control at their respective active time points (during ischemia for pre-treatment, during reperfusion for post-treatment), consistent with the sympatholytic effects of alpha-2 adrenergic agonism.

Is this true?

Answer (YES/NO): NO